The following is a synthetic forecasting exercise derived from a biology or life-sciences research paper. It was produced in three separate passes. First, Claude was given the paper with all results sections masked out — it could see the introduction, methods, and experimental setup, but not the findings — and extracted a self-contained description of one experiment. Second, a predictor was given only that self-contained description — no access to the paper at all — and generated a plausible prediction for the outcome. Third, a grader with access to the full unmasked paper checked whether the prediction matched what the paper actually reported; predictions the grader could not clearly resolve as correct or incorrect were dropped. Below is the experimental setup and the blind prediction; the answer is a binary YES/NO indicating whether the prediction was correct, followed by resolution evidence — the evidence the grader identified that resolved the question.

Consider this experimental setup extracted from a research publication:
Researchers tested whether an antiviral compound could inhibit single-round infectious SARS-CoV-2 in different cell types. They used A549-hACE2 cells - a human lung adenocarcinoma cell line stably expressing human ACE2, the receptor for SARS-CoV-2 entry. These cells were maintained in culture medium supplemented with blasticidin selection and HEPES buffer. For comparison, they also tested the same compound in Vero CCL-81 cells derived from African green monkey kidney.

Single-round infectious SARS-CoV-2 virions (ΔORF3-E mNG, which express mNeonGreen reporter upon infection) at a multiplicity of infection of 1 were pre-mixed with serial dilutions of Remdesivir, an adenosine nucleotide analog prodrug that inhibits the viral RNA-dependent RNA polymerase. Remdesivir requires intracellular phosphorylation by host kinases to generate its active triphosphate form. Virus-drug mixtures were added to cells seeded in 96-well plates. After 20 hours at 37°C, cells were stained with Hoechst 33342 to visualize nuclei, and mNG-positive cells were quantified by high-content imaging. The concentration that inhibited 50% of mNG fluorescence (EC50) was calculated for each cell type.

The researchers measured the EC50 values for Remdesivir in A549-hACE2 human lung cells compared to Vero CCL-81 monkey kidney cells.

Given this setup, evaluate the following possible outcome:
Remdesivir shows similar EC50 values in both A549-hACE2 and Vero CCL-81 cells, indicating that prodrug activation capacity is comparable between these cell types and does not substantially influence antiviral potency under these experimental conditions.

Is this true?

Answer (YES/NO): NO